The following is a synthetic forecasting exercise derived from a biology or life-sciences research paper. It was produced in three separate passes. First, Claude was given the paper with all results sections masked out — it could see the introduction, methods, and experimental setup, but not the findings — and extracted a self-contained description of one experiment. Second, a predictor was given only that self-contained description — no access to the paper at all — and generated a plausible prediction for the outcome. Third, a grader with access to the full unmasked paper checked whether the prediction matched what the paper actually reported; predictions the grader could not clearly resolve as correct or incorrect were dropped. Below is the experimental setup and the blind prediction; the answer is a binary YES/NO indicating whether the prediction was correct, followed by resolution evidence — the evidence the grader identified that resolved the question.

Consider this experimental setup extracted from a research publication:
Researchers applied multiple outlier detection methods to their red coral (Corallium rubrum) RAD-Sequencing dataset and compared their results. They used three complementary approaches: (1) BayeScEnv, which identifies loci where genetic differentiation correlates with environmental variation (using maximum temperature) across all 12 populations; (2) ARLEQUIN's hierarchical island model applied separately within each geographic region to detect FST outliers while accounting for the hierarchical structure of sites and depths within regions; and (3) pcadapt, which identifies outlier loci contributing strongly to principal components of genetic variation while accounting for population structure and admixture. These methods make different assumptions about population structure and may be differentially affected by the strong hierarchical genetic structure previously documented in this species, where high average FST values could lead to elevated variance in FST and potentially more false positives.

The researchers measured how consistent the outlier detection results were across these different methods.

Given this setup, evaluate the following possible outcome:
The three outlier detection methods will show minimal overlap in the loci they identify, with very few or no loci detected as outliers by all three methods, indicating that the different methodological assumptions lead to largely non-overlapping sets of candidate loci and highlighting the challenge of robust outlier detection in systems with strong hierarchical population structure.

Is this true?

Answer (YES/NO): NO